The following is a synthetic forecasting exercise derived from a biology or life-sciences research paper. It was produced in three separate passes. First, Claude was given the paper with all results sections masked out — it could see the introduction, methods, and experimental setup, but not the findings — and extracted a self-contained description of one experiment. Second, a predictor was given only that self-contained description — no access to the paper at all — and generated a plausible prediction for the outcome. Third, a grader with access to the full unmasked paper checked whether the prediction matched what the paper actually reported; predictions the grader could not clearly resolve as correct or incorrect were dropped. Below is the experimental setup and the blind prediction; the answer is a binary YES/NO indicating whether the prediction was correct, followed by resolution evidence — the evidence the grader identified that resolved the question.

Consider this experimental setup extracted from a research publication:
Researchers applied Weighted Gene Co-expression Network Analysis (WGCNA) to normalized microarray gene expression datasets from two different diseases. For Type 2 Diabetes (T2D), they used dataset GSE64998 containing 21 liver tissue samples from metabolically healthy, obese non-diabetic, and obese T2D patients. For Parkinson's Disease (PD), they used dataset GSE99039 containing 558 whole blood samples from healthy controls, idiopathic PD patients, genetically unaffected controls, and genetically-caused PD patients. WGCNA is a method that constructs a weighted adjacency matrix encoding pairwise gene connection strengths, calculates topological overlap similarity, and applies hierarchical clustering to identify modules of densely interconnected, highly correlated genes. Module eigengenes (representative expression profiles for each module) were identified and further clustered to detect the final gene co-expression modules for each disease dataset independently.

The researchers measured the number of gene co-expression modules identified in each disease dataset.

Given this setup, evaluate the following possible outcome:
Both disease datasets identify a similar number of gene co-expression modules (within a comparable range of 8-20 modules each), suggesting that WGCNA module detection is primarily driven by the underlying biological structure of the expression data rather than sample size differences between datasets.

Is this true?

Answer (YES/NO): NO